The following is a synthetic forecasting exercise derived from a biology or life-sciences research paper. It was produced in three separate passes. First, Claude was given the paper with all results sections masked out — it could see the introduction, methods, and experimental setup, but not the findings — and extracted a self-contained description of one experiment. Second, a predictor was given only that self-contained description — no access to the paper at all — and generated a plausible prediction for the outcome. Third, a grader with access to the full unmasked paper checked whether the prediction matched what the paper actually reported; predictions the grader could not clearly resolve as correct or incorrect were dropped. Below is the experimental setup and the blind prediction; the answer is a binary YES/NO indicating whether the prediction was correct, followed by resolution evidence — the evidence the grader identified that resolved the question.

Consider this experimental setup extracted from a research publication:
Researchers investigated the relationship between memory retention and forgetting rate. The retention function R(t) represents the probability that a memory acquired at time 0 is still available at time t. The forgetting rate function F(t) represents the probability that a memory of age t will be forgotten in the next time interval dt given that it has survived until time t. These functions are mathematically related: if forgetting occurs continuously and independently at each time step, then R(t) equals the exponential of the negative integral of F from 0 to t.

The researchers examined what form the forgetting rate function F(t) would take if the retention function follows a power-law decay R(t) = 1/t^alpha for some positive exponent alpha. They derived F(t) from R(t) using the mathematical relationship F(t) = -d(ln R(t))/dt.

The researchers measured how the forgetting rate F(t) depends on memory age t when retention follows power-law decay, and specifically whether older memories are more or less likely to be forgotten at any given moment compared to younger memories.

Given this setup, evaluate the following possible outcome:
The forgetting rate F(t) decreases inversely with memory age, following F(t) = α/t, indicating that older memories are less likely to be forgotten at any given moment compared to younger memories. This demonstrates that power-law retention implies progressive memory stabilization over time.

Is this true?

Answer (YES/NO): YES